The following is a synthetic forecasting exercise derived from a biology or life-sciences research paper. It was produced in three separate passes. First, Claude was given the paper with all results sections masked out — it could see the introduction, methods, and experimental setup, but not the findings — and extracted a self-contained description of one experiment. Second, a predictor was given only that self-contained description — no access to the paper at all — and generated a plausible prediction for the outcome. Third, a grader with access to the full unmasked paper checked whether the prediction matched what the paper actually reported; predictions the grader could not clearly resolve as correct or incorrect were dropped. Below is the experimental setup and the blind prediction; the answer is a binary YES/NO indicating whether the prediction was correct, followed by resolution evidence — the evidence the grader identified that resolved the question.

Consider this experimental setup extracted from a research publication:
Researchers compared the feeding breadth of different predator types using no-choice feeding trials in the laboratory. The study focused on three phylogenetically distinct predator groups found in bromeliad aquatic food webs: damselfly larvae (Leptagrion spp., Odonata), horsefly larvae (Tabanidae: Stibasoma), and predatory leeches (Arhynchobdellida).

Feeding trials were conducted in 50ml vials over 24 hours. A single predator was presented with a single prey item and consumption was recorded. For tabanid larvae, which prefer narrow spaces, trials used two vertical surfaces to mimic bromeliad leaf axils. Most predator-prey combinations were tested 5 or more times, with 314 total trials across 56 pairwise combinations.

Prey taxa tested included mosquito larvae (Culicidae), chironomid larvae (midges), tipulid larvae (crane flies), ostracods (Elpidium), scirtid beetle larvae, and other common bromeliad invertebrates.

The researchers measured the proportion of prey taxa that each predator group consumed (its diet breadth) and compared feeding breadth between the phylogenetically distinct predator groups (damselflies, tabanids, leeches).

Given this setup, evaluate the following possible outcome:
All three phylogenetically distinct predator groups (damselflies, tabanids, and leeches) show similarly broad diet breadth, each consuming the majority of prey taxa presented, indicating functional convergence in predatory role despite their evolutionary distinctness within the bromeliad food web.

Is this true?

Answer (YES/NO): YES